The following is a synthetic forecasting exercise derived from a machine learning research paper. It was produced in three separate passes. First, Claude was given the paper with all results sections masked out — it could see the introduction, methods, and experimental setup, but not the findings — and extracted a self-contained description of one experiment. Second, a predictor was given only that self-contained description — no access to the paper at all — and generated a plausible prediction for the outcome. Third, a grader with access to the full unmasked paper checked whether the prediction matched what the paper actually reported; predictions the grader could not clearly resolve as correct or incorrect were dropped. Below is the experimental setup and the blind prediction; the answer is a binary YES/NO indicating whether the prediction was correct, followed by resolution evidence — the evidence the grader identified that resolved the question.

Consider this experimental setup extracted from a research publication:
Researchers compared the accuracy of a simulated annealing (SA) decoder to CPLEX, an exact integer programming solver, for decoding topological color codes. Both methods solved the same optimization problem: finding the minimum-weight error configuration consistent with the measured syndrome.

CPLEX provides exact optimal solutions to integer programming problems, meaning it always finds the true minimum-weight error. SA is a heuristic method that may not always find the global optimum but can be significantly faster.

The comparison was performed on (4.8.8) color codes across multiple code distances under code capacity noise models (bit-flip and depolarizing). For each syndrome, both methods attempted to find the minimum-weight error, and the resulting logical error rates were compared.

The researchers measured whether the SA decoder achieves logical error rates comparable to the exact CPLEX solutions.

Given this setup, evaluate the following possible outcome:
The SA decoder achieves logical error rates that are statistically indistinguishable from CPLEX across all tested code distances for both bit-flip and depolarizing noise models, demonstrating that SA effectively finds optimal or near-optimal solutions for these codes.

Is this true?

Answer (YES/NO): YES